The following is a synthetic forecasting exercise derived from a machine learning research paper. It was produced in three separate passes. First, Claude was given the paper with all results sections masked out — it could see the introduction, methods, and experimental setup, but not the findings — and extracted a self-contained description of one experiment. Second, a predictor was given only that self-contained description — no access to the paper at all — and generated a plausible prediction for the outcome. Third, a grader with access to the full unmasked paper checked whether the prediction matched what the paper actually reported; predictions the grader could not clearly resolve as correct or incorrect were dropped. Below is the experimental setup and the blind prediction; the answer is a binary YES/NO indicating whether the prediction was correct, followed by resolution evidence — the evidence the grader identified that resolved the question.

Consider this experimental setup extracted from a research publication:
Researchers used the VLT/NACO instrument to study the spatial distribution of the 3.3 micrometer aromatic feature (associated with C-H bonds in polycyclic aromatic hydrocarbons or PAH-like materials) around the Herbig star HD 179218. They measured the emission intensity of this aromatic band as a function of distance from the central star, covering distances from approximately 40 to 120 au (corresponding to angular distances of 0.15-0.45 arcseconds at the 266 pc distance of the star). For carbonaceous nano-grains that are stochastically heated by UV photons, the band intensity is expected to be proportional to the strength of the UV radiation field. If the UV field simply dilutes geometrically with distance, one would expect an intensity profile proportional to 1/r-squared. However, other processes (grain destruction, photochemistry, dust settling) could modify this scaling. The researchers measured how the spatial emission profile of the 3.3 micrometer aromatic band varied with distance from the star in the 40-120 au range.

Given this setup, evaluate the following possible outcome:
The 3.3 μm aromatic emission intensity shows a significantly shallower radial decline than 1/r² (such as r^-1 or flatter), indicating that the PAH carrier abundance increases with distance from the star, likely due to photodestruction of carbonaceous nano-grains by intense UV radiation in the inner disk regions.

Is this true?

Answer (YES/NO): NO